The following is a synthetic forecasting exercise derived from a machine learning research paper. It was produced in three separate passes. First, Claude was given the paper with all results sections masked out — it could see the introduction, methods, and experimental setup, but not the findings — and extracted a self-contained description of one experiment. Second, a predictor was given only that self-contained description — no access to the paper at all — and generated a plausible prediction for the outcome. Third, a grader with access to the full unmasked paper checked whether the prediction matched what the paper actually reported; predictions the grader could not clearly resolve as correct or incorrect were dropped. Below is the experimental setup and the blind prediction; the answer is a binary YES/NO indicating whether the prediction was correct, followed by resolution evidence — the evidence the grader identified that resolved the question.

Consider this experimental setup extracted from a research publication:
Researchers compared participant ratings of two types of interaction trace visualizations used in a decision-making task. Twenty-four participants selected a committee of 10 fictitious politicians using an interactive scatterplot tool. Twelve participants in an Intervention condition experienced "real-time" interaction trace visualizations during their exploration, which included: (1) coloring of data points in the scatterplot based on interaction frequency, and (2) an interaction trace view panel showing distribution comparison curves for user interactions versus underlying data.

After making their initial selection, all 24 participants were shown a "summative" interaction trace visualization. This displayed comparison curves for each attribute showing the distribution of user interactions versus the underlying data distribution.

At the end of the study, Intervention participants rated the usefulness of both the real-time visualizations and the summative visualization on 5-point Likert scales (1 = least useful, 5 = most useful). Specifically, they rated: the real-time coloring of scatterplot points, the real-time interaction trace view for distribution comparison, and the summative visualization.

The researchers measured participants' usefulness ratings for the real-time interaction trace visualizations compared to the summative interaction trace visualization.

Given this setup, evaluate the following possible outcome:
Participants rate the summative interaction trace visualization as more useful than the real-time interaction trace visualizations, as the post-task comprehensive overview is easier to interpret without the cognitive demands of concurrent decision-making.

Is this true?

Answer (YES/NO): YES